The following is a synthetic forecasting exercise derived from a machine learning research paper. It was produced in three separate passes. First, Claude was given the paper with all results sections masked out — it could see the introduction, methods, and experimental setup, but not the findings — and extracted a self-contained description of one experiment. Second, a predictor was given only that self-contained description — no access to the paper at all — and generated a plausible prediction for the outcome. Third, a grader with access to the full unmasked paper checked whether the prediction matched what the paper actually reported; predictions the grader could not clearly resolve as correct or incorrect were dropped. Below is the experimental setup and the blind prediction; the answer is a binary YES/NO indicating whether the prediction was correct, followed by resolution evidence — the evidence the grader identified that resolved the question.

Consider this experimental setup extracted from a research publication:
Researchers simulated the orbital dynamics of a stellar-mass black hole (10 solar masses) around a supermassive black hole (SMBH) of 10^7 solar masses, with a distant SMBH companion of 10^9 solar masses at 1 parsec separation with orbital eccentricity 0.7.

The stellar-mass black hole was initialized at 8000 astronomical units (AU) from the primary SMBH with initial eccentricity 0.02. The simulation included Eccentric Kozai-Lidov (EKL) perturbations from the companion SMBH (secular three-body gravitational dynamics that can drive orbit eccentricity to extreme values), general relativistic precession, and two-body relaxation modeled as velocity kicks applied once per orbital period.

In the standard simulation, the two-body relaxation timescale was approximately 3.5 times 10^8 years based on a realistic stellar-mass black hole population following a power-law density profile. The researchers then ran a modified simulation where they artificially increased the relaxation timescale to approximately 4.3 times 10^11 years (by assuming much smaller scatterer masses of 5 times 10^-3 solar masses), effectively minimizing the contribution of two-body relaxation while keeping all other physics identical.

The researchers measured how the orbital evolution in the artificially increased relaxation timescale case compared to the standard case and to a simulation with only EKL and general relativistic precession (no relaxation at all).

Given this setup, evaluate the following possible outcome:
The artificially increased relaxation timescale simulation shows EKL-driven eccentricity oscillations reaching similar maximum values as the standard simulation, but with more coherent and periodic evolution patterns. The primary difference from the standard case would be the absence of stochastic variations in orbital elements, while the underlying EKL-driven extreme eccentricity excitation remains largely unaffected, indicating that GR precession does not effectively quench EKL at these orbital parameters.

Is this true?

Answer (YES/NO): NO